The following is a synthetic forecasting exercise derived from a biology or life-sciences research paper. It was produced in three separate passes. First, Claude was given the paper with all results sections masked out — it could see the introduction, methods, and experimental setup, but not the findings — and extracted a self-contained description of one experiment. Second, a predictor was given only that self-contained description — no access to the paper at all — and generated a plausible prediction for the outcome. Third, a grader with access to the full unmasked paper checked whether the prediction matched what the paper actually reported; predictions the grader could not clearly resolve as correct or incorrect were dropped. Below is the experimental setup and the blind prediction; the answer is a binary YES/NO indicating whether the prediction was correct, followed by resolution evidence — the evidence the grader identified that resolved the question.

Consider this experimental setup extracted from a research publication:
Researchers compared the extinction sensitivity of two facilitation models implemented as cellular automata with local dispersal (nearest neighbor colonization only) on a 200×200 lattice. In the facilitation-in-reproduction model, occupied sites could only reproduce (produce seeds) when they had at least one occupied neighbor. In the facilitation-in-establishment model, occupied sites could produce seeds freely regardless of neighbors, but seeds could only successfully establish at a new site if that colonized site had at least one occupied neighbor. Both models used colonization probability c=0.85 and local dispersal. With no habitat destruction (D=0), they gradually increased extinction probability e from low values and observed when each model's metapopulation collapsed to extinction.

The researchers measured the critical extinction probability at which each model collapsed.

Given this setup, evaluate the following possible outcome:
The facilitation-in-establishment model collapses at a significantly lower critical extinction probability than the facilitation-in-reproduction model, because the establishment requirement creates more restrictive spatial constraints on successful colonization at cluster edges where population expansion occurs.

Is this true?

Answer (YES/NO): YES